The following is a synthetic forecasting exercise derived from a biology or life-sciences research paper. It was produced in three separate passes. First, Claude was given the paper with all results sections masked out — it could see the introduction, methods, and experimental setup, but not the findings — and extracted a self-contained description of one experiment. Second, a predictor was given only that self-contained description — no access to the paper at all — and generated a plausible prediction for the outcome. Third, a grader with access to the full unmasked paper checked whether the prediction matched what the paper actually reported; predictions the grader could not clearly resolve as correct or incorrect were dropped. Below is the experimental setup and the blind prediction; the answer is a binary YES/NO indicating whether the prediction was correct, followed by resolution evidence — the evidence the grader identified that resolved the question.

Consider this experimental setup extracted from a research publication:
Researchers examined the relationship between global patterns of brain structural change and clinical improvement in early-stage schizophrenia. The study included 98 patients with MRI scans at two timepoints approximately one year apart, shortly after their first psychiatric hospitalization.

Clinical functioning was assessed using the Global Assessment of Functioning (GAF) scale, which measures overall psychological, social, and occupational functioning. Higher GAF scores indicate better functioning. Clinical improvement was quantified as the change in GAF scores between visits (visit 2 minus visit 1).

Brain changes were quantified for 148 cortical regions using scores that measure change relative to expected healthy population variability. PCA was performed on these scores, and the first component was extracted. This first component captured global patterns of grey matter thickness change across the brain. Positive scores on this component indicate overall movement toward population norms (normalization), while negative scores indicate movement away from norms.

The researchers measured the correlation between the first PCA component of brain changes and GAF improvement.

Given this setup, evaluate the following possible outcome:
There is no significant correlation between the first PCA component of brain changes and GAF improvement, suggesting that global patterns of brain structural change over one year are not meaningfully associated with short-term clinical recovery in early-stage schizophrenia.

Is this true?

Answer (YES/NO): NO